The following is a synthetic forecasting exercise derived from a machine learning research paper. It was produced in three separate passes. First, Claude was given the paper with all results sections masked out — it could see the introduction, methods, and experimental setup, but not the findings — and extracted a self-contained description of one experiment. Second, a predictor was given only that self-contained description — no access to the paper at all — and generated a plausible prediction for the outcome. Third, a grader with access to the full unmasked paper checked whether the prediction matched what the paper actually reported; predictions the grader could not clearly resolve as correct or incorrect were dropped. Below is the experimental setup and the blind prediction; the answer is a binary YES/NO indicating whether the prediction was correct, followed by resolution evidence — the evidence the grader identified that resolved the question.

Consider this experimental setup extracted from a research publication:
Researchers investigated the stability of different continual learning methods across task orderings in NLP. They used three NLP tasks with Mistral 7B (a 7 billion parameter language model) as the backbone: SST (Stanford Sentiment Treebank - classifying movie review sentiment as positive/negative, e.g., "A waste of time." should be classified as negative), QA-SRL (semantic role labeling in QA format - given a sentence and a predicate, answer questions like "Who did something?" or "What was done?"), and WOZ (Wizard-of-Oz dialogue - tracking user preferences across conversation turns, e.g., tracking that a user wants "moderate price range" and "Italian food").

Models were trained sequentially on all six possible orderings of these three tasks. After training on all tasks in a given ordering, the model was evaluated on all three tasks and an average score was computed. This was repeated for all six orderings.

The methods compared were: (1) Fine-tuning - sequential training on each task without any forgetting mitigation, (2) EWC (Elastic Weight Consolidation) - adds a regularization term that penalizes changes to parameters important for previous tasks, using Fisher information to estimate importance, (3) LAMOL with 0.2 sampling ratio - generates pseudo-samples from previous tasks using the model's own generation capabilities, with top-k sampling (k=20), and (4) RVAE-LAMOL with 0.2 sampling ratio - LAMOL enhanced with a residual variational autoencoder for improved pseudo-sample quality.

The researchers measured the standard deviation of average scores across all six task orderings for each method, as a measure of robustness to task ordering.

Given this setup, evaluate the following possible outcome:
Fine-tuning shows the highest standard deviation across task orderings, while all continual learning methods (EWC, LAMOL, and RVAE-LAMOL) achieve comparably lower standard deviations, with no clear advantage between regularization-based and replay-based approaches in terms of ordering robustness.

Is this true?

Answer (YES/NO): NO